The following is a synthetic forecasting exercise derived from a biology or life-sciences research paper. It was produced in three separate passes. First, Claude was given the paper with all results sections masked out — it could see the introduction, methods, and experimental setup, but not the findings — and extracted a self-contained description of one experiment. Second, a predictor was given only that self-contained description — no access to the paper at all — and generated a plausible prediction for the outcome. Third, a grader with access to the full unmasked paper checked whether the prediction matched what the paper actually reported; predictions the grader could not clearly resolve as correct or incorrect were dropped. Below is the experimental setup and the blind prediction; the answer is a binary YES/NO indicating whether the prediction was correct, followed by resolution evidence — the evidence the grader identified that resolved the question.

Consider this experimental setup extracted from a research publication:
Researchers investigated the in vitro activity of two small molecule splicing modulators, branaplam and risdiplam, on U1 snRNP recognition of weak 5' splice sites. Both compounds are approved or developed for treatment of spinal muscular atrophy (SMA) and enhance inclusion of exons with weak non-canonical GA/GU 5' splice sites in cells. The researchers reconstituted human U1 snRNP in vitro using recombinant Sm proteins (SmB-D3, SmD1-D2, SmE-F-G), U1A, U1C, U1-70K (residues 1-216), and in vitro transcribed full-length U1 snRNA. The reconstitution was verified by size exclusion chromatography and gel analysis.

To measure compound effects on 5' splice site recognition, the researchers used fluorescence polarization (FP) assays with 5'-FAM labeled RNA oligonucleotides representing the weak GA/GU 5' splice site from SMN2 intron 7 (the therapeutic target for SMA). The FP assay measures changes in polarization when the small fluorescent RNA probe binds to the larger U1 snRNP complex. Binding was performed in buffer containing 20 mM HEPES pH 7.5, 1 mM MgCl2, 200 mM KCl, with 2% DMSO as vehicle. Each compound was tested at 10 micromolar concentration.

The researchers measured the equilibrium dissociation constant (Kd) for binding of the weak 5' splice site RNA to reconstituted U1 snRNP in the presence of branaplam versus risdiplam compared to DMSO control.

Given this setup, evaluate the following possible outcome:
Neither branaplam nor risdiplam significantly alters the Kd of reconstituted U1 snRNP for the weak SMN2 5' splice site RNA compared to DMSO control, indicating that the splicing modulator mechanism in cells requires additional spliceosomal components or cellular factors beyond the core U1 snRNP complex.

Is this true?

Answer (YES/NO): NO